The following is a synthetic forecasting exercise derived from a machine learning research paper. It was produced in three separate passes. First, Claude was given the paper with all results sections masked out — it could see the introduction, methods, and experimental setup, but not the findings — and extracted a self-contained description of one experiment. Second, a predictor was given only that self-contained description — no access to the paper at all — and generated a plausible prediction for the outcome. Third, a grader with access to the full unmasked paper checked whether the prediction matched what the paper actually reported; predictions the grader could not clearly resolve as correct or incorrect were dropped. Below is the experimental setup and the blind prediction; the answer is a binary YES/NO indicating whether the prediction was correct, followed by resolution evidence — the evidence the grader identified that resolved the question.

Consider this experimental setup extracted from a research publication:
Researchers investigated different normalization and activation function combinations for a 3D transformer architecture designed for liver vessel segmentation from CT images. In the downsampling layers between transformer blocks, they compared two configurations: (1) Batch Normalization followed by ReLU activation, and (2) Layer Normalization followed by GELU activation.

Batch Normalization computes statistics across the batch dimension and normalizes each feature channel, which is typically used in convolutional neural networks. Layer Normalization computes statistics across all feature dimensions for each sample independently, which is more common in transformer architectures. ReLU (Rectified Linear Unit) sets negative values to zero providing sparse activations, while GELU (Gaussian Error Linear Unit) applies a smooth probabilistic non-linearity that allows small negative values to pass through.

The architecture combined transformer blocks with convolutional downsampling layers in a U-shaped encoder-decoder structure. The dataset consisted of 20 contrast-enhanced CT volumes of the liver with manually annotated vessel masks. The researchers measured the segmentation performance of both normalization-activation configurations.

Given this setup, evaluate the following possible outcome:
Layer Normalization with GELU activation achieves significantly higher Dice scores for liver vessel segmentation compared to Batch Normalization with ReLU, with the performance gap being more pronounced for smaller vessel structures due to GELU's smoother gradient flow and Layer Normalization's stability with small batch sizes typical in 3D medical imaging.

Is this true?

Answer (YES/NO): NO